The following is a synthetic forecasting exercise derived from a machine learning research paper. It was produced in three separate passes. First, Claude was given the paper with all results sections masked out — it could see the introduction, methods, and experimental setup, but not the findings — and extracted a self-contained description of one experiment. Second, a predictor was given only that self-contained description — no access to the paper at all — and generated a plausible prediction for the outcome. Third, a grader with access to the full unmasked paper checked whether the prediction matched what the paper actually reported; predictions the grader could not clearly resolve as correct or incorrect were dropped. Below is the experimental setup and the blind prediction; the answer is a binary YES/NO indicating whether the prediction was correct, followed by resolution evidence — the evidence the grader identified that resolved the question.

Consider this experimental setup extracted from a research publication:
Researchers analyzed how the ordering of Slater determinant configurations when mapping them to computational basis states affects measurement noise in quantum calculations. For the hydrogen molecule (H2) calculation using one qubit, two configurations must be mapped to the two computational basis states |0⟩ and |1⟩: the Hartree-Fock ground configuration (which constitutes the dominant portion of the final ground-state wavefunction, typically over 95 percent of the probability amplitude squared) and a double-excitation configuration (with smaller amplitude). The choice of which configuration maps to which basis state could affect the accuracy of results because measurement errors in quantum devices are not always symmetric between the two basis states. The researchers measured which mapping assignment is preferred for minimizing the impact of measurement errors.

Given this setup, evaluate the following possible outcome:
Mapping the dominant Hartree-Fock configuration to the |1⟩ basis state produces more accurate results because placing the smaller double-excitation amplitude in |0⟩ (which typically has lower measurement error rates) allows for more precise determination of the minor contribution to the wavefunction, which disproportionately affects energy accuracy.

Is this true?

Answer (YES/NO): NO